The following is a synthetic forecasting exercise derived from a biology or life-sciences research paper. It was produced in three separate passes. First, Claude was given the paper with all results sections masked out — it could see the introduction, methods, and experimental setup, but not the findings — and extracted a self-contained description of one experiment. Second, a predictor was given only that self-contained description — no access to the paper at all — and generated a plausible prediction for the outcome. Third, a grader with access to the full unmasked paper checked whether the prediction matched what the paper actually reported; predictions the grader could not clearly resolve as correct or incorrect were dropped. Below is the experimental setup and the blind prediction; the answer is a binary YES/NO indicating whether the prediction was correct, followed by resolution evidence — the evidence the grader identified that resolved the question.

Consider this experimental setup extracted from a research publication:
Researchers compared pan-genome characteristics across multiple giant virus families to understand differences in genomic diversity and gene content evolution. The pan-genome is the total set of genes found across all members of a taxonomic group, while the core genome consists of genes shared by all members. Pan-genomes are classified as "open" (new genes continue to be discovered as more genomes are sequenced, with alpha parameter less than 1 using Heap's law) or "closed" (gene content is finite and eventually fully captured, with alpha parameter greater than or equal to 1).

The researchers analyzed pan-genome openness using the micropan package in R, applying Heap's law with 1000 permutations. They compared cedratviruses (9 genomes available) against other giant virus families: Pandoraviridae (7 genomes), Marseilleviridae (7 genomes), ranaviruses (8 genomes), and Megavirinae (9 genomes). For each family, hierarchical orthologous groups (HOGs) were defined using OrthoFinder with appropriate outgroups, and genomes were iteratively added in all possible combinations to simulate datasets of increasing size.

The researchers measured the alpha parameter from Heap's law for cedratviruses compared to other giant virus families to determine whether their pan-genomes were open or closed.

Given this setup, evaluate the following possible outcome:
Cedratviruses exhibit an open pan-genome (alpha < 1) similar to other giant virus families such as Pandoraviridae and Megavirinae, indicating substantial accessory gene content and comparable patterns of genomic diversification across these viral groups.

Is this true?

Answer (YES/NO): NO